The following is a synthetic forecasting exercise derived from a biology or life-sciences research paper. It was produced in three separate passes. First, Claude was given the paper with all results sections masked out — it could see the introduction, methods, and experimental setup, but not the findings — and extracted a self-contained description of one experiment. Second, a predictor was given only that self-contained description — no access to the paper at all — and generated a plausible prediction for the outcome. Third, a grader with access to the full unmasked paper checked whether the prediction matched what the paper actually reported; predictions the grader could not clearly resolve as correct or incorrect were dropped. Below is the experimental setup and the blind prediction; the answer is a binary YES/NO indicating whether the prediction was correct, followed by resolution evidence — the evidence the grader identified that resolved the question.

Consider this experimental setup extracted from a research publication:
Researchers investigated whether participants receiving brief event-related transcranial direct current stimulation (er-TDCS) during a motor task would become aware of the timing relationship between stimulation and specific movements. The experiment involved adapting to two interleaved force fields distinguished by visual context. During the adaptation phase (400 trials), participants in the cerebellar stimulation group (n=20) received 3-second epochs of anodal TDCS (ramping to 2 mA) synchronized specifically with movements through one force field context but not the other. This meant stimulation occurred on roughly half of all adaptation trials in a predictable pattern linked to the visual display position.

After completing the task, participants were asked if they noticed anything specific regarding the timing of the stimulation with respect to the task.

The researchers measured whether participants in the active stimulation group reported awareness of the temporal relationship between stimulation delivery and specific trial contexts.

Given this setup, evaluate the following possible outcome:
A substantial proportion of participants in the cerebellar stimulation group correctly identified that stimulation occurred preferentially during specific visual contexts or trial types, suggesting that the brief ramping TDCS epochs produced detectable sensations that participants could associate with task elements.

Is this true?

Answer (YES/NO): NO